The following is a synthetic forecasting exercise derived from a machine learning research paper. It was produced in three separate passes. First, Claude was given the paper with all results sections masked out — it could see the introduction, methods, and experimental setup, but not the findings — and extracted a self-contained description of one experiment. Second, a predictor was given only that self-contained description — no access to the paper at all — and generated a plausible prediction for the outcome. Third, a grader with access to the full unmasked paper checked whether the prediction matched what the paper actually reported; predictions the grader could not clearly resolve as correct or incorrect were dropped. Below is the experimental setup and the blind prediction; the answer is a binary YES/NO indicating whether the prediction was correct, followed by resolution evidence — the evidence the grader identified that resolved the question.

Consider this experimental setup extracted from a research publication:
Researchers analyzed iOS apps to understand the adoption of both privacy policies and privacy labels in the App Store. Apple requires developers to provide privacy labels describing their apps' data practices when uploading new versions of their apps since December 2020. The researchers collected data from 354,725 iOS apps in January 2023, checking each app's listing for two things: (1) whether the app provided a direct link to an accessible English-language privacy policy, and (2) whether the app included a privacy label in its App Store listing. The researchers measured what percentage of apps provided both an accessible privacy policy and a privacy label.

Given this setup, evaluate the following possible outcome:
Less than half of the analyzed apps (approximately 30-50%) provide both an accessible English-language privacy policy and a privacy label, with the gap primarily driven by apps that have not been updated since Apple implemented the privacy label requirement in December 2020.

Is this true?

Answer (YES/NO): NO